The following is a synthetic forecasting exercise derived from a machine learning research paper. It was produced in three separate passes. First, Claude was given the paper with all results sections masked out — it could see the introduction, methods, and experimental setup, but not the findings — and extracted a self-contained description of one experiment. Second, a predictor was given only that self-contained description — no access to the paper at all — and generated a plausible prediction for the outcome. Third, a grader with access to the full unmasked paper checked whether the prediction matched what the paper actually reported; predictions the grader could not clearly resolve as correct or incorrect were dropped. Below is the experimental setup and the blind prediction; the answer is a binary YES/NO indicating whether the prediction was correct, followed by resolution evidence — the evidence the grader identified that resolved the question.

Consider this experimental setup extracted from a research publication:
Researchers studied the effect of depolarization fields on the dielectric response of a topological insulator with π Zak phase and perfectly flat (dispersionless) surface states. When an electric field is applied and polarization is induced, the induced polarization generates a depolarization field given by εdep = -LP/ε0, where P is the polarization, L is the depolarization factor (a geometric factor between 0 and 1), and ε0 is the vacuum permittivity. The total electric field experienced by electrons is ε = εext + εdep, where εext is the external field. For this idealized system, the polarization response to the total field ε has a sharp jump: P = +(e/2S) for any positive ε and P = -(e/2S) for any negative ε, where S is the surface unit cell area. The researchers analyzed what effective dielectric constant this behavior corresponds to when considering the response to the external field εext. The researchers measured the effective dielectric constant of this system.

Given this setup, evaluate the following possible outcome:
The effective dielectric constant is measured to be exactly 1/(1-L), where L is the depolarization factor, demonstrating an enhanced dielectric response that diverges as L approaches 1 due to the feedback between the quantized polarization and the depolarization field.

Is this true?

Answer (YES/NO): NO